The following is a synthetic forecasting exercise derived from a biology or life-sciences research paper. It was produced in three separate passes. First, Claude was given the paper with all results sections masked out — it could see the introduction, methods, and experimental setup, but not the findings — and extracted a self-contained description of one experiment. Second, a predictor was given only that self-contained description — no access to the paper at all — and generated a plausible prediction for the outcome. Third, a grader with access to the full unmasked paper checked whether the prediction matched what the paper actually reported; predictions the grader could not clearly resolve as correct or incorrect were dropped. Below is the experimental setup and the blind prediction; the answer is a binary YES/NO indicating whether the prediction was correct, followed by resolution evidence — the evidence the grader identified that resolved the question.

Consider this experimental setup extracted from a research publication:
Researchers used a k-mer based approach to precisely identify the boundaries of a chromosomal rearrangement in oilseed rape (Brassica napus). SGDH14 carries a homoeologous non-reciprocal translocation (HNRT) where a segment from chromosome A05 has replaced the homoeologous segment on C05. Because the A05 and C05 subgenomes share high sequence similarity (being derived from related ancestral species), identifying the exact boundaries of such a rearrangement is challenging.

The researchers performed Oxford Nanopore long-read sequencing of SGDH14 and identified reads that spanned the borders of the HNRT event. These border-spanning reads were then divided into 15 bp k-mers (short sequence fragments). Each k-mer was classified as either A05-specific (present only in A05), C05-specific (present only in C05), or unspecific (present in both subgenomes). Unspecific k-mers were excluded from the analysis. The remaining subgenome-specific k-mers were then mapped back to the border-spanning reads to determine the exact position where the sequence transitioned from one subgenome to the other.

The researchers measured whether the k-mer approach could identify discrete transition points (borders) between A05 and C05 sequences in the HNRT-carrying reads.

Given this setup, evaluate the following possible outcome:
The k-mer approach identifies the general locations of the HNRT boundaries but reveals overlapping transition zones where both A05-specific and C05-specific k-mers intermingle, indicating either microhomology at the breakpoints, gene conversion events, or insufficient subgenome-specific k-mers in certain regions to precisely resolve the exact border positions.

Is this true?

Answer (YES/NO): NO